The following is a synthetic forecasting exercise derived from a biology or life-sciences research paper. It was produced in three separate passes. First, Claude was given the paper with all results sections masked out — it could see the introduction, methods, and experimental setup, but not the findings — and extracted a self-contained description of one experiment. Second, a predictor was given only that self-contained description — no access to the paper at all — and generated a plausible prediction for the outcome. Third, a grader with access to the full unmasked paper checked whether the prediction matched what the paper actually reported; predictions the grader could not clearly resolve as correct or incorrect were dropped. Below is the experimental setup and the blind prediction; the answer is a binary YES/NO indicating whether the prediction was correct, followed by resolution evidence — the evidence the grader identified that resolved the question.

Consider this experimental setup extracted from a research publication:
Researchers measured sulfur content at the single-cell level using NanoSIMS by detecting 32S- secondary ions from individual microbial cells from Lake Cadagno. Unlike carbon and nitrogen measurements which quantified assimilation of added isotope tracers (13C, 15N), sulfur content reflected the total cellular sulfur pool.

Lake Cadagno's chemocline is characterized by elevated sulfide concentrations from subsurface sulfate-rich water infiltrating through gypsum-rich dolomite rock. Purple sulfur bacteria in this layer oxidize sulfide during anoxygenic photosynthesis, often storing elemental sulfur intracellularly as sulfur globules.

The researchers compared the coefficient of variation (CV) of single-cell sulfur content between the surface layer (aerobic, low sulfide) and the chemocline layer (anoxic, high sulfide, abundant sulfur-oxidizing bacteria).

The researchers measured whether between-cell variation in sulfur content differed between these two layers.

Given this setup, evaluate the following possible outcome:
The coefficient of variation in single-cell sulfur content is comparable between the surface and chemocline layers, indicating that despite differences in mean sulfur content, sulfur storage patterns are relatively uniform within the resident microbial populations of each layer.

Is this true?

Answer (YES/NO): NO